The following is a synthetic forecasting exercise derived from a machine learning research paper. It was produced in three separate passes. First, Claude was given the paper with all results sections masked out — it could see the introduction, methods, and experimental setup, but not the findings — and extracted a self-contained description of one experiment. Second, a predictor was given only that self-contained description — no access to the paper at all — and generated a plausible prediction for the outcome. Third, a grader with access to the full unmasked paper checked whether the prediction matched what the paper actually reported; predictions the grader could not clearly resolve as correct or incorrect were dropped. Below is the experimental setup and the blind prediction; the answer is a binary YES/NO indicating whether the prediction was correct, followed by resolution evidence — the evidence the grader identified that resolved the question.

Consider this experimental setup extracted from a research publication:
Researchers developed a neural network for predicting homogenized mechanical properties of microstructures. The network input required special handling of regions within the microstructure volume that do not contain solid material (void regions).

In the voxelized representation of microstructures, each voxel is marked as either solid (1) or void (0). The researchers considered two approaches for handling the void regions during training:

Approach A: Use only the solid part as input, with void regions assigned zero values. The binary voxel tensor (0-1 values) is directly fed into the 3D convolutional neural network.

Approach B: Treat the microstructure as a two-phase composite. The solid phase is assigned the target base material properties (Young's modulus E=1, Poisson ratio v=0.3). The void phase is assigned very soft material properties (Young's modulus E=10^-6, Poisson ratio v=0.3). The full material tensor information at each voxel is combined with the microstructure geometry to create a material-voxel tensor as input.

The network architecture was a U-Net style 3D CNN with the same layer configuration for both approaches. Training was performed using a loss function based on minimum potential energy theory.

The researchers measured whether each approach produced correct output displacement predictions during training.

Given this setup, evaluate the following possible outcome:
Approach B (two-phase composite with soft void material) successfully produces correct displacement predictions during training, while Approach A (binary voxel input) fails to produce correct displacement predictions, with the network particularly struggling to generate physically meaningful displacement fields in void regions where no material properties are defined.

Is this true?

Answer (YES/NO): NO